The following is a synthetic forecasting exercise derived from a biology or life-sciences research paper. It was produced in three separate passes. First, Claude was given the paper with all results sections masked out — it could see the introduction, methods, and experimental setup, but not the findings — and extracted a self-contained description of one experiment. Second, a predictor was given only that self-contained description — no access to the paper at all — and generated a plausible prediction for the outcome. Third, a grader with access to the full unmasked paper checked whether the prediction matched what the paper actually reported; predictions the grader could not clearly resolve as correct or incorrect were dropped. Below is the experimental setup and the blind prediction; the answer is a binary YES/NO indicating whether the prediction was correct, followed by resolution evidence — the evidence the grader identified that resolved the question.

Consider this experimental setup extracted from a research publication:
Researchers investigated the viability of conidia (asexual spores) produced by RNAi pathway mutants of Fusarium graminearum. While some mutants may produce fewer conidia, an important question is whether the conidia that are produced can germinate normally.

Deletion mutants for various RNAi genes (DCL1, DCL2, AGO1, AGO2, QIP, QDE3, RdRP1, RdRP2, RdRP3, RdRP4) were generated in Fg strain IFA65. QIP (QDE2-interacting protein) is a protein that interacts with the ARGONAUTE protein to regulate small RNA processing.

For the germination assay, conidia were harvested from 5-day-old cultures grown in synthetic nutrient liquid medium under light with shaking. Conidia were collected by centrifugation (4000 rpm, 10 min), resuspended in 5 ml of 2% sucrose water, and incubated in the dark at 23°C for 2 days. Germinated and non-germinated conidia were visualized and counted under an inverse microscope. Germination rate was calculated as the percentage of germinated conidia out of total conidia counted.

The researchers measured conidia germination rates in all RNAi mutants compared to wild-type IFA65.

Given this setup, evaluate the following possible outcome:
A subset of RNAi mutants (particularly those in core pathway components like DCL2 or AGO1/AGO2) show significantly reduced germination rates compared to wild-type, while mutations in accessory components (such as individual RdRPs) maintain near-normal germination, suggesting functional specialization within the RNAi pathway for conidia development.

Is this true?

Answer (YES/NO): NO